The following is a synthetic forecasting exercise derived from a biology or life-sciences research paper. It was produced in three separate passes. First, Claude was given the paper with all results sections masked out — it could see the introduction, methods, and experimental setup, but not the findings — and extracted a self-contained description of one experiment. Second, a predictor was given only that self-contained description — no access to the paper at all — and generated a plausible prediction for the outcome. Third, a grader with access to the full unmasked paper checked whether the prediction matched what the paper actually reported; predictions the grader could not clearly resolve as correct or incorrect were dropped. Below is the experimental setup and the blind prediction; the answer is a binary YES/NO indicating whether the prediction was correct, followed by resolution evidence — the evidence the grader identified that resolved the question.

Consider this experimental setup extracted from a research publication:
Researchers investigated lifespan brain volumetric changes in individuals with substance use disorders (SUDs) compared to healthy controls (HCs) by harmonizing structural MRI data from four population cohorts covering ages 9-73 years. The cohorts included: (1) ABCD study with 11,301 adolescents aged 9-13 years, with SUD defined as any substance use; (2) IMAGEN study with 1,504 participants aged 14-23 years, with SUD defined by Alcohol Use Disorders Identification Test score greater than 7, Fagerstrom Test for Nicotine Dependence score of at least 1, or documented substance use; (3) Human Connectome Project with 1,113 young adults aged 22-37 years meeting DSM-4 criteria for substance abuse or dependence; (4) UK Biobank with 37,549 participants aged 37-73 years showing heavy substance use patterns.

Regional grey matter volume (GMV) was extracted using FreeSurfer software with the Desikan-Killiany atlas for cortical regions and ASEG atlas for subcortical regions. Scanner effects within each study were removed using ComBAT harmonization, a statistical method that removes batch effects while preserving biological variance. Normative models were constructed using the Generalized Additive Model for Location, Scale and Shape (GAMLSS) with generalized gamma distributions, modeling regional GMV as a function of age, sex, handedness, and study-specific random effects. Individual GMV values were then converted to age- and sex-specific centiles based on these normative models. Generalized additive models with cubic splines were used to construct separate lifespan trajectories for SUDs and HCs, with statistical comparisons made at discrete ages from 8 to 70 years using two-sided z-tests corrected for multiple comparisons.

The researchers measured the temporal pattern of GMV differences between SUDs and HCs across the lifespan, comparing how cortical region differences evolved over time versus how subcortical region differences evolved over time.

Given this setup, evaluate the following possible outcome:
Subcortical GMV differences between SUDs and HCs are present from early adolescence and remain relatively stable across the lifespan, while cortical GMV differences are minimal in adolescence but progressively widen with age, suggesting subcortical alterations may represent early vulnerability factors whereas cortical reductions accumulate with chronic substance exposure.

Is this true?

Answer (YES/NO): NO